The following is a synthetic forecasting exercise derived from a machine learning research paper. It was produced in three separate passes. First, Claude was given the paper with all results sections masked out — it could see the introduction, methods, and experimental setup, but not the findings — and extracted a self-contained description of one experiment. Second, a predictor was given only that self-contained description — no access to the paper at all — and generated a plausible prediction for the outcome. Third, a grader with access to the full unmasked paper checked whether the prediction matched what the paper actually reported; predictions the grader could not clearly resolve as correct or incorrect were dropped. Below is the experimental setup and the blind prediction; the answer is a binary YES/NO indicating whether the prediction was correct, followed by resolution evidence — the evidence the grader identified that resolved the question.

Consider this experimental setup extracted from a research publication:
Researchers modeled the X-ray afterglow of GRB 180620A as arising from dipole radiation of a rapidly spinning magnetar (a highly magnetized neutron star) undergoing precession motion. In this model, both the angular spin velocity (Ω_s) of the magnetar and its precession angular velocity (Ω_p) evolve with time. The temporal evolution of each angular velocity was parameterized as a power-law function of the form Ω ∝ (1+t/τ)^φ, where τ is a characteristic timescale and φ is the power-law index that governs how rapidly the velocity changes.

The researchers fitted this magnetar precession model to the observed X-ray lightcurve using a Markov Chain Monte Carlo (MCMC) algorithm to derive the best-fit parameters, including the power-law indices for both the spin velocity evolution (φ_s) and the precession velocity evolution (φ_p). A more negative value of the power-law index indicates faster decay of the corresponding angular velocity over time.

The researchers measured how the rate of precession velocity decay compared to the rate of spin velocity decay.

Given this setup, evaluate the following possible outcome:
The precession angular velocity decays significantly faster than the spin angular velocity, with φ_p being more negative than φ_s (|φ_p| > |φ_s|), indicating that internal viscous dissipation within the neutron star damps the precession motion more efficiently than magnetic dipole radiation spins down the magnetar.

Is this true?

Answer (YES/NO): NO